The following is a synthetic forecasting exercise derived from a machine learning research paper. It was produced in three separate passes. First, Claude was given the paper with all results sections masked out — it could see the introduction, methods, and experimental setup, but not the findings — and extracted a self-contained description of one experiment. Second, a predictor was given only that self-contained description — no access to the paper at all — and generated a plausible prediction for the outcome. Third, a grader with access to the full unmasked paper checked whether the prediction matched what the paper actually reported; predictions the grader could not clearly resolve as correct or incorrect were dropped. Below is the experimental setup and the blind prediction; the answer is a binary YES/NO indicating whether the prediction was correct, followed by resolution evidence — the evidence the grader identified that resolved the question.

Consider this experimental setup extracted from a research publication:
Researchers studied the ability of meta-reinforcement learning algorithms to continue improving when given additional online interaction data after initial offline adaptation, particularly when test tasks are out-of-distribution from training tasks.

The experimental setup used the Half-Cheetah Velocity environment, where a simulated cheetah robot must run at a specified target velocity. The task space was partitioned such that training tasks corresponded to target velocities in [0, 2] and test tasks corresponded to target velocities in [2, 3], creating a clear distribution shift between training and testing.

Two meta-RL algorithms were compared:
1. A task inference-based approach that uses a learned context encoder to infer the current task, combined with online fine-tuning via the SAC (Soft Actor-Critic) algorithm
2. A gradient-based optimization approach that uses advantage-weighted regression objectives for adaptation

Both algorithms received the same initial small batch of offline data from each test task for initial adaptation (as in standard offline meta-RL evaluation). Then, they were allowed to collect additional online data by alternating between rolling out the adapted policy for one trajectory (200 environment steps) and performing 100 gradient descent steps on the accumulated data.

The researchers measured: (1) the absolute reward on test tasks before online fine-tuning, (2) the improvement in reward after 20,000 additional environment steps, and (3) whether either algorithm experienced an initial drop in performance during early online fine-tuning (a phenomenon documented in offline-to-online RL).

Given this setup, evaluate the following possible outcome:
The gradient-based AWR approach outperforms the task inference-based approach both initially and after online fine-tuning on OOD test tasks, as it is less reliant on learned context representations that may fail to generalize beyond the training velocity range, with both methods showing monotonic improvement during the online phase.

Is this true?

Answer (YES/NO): NO